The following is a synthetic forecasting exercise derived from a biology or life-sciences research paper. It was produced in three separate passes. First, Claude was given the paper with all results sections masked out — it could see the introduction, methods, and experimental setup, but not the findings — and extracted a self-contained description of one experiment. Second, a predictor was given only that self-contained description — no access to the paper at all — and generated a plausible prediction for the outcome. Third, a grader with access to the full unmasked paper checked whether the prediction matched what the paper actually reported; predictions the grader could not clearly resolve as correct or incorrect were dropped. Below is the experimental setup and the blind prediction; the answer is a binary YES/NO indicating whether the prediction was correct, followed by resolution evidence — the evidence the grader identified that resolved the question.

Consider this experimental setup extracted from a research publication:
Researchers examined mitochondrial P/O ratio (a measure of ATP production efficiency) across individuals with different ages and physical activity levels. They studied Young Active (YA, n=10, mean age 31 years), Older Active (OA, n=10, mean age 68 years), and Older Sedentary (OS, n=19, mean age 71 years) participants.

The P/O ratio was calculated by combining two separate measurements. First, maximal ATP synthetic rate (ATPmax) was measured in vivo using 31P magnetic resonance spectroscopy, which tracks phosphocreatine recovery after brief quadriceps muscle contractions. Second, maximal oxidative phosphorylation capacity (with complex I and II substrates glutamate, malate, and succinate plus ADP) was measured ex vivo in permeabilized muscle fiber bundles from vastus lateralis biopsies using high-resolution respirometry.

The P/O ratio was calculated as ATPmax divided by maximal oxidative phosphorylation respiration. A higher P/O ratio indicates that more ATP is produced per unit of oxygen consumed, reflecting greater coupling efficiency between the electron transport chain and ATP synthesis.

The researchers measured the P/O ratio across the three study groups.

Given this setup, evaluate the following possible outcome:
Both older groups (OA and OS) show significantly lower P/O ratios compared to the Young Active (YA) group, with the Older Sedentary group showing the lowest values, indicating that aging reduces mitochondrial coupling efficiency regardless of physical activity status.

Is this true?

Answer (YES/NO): NO